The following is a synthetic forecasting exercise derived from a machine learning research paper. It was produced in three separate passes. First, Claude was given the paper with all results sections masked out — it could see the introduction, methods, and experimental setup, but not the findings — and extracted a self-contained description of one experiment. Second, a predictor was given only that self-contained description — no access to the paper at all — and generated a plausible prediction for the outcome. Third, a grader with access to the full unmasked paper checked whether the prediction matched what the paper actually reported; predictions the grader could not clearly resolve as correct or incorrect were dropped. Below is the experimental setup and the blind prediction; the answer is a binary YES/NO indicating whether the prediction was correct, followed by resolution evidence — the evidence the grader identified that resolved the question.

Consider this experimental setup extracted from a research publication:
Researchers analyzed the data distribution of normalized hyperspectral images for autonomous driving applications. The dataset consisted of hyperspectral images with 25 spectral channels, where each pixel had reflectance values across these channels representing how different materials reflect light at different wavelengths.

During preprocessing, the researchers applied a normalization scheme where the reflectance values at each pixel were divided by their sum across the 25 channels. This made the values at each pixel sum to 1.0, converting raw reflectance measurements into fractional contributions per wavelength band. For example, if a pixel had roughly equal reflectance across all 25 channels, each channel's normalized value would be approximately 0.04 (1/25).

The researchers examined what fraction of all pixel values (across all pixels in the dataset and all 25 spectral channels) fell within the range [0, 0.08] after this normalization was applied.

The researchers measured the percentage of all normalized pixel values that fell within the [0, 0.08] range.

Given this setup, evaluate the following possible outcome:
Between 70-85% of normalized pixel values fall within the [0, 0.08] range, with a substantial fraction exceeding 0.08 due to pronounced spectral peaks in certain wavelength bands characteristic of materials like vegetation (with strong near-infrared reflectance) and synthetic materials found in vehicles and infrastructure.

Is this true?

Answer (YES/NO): NO